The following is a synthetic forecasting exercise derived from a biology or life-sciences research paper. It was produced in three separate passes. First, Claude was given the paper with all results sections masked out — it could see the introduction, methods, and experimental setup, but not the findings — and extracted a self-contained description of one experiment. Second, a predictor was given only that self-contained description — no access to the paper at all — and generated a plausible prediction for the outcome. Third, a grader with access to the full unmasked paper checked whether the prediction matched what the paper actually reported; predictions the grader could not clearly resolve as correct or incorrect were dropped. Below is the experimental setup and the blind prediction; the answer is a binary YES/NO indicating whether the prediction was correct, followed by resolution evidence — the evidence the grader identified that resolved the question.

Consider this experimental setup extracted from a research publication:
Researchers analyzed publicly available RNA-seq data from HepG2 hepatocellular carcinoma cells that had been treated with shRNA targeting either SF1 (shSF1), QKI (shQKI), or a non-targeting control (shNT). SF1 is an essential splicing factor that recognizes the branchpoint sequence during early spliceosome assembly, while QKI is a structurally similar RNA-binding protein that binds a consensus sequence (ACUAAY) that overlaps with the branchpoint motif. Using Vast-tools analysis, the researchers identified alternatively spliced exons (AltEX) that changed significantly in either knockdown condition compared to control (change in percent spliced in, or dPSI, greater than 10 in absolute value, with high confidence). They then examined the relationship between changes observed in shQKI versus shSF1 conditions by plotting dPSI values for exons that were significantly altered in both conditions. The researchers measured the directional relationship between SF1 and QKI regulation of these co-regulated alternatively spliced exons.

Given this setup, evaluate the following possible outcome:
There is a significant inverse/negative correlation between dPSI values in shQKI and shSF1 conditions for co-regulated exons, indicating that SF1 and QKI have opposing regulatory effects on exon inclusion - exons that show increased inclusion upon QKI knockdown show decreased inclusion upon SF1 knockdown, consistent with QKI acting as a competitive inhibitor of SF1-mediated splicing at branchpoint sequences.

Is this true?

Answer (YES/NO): YES